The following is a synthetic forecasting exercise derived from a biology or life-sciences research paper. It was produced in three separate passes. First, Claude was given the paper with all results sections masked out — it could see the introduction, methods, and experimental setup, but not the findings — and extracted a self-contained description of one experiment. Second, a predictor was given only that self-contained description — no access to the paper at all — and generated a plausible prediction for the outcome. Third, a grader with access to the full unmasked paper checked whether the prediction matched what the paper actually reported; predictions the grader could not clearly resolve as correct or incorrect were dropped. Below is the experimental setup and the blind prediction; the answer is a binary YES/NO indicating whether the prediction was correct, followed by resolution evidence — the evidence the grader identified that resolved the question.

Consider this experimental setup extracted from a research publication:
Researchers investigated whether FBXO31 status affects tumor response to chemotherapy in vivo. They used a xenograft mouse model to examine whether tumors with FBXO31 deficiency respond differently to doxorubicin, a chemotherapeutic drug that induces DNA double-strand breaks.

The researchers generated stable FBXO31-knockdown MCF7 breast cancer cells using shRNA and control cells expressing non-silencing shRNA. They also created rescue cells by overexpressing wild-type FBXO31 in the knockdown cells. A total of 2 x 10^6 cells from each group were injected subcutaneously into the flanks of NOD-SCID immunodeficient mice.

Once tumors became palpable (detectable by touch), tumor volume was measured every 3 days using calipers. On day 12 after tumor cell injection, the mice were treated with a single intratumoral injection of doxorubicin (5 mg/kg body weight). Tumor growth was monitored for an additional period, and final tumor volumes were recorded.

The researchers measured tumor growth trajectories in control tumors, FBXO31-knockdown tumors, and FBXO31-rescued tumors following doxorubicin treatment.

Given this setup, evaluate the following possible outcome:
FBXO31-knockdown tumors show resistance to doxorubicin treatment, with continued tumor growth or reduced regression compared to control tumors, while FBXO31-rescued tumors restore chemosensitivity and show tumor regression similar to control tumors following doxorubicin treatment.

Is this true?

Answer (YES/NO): NO